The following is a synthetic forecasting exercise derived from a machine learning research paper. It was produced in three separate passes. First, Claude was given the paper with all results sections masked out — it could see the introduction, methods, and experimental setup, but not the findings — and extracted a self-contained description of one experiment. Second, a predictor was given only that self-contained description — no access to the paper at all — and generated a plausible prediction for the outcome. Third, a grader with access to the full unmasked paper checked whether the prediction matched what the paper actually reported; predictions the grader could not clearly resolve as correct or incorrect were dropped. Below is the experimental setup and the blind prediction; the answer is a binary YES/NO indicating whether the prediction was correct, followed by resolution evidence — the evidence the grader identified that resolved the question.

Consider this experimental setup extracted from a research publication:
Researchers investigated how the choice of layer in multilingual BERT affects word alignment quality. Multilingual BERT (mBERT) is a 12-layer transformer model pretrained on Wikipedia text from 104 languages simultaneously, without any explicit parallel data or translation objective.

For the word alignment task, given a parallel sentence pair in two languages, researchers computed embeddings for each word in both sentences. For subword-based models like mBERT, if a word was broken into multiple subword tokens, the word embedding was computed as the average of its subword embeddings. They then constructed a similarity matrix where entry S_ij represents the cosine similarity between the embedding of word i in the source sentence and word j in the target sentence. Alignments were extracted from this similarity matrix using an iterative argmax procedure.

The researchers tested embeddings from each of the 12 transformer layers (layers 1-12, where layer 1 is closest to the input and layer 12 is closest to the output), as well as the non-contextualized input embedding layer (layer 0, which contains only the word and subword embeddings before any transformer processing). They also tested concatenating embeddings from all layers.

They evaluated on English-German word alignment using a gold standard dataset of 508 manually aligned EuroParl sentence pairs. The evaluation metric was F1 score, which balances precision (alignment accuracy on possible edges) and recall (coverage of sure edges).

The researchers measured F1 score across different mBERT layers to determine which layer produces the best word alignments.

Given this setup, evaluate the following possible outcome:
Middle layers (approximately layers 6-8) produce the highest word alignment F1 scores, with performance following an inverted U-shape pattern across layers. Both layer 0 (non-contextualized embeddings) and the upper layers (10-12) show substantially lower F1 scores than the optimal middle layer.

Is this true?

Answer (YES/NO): YES